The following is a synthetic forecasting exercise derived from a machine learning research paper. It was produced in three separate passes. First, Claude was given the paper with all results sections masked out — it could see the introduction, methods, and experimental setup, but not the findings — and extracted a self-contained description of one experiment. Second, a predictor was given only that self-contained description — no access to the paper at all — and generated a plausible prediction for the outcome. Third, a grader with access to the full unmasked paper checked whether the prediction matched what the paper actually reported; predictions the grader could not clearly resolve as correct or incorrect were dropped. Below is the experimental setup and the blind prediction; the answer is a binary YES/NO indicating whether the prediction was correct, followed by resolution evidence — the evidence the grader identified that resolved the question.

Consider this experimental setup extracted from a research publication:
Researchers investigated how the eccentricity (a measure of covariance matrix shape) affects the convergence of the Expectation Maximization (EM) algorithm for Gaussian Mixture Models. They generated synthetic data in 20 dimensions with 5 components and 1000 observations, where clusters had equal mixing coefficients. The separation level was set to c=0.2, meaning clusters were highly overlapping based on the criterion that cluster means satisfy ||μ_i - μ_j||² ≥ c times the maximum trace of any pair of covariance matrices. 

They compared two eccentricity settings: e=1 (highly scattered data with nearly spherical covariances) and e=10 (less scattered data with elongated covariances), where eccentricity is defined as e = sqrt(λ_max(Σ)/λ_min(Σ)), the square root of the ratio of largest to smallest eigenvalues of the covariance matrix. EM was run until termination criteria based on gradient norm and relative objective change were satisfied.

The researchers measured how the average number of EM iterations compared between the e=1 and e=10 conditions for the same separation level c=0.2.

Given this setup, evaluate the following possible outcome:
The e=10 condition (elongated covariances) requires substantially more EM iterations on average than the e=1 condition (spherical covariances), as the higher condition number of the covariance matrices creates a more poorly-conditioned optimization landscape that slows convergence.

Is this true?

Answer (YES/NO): NO